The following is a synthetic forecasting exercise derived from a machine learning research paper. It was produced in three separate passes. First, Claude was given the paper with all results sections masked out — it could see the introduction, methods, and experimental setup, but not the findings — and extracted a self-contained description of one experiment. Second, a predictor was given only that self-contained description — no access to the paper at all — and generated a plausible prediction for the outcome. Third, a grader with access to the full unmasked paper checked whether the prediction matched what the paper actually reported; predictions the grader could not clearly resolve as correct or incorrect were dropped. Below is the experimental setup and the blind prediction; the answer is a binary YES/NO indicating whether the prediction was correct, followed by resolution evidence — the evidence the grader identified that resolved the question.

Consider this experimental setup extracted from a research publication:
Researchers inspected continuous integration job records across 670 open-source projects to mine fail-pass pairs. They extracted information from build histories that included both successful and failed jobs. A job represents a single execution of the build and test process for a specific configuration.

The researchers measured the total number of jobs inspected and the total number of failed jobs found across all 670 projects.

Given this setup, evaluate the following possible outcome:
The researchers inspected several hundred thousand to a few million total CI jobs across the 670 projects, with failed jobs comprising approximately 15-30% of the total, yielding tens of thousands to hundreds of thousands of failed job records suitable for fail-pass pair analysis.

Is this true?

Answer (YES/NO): NO